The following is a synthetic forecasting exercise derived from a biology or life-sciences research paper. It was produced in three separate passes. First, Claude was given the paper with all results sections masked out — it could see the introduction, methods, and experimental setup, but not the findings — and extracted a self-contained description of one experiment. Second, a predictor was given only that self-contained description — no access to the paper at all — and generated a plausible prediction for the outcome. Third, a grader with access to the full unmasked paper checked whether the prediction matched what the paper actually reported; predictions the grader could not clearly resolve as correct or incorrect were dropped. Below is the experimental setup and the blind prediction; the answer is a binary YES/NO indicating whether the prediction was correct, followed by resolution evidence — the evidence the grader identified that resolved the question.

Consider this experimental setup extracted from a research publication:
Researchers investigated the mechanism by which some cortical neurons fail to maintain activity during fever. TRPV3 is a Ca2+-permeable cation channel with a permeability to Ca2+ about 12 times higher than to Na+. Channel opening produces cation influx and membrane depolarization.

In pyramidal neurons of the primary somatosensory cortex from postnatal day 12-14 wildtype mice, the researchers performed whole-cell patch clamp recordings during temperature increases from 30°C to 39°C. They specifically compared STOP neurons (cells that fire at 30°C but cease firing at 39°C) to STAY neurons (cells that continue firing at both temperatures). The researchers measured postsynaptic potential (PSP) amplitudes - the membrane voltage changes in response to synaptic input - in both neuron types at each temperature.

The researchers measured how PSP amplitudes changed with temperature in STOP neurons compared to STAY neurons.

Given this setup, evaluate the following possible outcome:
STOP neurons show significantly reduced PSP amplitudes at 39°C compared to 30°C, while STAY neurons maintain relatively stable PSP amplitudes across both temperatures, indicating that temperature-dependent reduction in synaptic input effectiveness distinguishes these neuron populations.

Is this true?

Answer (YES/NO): NO